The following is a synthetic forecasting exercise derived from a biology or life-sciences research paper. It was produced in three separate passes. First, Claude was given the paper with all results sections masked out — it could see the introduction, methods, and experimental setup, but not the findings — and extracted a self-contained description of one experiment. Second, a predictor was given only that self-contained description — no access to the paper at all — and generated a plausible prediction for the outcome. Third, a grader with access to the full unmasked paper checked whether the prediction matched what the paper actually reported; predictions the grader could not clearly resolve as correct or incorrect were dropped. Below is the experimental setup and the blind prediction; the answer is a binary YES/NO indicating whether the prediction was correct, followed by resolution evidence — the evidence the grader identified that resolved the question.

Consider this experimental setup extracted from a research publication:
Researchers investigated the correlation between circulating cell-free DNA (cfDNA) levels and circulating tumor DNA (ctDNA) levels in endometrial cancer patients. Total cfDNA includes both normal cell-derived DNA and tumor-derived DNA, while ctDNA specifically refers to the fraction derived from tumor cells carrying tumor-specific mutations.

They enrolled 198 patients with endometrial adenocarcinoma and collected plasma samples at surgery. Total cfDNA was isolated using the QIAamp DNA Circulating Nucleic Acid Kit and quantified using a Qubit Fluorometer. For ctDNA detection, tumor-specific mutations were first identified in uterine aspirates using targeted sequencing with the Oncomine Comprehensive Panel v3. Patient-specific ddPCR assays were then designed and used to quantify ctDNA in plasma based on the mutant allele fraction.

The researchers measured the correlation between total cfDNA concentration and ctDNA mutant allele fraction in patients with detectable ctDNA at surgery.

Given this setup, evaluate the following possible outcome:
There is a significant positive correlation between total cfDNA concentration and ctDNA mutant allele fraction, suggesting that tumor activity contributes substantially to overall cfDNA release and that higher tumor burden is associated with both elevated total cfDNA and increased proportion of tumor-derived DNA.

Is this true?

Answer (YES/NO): NO